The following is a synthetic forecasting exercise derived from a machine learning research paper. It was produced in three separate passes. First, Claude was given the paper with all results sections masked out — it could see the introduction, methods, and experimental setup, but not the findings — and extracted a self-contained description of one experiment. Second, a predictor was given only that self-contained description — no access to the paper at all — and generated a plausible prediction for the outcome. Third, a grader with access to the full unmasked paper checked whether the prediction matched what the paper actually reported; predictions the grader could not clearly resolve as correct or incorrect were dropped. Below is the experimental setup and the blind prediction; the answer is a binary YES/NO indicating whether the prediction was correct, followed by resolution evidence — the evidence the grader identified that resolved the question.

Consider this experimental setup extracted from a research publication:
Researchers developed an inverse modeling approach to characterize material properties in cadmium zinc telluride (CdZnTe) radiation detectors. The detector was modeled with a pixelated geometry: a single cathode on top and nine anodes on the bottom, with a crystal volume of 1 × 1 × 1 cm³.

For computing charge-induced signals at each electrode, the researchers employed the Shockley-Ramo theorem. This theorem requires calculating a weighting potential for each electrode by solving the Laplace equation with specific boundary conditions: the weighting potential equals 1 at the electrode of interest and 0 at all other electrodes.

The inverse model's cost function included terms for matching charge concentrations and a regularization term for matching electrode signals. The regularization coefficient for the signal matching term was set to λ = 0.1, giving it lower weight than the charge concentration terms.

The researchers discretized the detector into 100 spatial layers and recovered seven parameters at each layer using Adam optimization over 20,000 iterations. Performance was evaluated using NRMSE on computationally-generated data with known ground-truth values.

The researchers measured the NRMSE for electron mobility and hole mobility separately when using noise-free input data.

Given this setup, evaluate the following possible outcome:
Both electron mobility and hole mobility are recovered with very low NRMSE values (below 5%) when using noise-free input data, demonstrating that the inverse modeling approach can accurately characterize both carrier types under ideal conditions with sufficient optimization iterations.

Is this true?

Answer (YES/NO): YES